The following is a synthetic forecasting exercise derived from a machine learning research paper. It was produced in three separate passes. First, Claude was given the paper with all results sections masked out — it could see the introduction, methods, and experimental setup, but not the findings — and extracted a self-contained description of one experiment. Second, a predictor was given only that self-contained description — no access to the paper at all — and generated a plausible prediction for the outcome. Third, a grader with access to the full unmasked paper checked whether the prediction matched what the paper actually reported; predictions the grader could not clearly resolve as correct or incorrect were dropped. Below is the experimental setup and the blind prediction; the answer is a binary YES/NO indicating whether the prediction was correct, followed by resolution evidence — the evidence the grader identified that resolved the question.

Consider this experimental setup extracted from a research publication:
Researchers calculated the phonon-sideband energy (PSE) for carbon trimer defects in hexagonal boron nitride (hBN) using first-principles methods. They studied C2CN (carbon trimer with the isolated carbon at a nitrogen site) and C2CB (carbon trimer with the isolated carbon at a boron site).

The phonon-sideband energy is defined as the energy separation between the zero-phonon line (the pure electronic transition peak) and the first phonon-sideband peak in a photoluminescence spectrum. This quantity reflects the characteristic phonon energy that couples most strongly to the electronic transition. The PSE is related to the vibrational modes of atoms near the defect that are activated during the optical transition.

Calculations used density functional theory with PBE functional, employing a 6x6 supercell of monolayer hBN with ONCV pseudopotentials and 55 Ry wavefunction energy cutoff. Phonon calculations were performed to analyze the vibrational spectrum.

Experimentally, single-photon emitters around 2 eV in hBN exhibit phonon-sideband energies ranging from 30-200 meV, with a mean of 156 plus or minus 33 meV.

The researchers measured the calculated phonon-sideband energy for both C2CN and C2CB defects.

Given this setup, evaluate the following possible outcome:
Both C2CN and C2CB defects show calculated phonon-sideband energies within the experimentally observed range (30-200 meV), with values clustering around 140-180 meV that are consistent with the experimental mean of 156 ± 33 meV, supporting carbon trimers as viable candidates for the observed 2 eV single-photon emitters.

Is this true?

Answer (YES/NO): YES